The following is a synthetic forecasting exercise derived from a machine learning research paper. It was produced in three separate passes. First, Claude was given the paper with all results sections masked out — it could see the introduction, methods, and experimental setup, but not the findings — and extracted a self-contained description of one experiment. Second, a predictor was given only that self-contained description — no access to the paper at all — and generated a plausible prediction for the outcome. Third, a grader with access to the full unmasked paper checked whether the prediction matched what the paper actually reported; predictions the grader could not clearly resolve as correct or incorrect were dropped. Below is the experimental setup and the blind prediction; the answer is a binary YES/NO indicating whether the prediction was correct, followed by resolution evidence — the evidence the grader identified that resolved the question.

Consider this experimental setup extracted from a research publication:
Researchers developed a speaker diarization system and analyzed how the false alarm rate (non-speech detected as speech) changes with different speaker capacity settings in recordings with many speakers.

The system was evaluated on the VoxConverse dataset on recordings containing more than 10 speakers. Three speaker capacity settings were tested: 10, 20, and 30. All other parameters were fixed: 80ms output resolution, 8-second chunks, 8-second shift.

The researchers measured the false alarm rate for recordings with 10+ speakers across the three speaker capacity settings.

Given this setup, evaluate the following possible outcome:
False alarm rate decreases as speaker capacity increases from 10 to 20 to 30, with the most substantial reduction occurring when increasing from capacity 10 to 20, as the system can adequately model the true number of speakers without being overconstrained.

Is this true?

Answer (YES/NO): YES